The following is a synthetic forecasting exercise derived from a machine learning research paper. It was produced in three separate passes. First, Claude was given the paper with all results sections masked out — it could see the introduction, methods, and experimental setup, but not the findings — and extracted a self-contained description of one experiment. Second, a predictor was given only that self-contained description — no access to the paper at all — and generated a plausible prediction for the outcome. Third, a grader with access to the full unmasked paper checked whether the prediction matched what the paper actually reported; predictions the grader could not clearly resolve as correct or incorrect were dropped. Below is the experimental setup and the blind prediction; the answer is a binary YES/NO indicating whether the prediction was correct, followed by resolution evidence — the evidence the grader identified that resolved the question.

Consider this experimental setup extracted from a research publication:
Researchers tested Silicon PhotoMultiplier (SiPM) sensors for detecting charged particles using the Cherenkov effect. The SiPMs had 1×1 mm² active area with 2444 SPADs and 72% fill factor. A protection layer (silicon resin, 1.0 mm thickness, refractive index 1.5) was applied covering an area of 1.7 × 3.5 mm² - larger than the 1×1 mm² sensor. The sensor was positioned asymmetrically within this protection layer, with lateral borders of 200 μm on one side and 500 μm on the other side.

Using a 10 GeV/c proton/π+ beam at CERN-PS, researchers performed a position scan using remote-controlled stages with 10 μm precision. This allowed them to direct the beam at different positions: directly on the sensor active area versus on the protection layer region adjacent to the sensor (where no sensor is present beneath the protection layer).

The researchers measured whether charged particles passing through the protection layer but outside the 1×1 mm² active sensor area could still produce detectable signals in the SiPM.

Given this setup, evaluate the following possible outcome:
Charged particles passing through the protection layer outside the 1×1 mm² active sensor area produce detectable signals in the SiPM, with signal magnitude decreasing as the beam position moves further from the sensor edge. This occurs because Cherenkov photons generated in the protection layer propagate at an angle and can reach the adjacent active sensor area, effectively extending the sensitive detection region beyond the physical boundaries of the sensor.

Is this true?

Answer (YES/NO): YES